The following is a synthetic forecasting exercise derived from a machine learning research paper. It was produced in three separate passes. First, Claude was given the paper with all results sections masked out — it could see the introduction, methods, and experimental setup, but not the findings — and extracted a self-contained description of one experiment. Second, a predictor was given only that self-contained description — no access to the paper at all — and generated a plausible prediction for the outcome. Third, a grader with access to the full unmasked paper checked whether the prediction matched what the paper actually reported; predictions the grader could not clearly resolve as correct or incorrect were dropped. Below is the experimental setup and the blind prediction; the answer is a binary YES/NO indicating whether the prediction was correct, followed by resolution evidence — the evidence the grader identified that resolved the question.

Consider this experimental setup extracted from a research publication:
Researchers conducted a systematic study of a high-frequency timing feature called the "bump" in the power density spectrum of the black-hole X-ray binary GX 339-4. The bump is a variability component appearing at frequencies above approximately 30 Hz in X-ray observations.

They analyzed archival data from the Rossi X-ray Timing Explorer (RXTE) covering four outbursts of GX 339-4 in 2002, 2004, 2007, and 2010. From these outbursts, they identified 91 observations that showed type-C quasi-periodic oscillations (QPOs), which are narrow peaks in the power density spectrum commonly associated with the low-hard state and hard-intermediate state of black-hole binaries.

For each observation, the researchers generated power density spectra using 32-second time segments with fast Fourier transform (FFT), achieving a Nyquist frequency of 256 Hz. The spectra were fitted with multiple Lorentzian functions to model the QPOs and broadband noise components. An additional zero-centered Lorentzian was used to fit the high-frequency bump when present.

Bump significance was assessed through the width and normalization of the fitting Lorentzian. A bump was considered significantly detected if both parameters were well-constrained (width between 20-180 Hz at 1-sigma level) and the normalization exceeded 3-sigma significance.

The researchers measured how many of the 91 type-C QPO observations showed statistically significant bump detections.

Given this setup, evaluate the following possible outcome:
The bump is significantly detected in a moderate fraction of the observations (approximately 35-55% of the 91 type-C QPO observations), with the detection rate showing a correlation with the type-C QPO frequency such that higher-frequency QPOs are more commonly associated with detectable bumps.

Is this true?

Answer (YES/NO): NO